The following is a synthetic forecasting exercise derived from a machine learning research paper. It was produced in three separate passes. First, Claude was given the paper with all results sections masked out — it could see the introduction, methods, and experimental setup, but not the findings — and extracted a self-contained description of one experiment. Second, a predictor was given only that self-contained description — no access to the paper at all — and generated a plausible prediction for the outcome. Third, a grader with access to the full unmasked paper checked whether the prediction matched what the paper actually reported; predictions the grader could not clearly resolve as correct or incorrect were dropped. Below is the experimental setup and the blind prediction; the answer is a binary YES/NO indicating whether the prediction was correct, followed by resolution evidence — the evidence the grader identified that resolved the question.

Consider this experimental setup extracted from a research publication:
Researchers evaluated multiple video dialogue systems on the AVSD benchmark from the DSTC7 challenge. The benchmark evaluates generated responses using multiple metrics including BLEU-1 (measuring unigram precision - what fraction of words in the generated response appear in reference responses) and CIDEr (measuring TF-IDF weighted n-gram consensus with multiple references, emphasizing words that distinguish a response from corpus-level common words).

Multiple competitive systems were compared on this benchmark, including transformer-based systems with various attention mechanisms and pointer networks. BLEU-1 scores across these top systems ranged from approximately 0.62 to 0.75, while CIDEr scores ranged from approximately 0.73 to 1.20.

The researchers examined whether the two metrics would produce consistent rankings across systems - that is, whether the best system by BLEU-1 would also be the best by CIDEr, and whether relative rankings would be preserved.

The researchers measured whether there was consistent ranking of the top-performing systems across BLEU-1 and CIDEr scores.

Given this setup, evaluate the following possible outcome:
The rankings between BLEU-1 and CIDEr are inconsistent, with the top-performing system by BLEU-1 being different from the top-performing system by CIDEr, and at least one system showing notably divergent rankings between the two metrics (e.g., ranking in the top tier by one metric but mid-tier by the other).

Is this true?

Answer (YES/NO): NO